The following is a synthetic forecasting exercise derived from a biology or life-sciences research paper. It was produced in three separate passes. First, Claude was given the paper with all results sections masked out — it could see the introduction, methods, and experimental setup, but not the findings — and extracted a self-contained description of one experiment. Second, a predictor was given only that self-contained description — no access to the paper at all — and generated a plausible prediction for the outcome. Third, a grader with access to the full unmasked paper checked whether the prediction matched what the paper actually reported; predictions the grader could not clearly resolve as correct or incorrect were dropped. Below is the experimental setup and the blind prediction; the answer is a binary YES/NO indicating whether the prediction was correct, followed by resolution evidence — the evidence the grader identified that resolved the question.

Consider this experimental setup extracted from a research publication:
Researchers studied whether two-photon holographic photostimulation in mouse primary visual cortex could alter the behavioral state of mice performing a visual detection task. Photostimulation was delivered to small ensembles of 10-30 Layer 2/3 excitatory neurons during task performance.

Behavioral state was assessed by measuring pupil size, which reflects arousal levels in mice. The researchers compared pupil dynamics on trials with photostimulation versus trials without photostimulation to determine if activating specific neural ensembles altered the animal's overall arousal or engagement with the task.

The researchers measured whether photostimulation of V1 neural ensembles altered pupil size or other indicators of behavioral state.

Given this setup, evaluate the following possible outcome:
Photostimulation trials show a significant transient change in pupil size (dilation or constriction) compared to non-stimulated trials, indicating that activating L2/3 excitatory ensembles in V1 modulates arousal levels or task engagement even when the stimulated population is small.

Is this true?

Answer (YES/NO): NO